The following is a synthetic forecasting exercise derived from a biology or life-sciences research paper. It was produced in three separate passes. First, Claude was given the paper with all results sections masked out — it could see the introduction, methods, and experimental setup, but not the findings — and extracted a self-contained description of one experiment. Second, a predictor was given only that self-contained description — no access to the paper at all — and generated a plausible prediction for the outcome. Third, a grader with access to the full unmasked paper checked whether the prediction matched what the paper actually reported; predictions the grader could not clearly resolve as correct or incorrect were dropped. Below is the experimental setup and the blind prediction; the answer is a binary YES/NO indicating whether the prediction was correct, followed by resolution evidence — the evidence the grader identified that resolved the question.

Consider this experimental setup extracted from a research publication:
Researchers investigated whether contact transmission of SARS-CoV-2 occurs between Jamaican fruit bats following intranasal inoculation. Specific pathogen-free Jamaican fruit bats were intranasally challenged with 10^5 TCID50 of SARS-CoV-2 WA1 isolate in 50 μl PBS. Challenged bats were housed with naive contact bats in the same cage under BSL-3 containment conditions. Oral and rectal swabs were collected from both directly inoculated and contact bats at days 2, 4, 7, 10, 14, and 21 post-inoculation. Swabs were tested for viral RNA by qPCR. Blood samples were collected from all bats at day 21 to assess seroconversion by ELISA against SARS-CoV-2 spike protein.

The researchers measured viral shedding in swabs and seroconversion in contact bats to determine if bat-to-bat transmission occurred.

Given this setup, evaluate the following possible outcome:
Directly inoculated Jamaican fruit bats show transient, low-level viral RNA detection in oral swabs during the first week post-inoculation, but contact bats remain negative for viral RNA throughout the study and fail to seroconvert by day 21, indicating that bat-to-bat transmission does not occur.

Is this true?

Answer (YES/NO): YES